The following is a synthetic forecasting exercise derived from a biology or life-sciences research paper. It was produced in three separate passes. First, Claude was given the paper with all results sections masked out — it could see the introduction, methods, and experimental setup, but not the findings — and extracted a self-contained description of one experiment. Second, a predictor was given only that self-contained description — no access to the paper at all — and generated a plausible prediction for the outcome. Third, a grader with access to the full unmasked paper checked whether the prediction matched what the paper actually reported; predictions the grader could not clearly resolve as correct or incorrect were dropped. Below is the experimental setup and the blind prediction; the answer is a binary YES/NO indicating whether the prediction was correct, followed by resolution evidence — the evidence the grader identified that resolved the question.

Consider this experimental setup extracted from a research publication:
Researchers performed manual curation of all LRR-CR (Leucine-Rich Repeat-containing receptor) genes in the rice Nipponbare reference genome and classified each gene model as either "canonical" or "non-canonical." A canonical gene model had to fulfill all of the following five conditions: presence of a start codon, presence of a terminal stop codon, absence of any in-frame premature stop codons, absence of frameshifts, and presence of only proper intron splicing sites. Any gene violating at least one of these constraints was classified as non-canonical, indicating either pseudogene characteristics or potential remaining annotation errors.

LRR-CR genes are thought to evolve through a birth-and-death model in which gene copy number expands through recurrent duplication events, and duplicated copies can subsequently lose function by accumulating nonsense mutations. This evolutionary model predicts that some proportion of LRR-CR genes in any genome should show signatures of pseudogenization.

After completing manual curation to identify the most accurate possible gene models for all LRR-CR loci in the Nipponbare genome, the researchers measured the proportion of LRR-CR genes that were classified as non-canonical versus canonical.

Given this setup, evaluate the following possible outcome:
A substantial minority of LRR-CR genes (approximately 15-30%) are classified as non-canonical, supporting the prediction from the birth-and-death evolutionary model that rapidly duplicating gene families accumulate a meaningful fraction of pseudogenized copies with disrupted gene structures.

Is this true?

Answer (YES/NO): YES